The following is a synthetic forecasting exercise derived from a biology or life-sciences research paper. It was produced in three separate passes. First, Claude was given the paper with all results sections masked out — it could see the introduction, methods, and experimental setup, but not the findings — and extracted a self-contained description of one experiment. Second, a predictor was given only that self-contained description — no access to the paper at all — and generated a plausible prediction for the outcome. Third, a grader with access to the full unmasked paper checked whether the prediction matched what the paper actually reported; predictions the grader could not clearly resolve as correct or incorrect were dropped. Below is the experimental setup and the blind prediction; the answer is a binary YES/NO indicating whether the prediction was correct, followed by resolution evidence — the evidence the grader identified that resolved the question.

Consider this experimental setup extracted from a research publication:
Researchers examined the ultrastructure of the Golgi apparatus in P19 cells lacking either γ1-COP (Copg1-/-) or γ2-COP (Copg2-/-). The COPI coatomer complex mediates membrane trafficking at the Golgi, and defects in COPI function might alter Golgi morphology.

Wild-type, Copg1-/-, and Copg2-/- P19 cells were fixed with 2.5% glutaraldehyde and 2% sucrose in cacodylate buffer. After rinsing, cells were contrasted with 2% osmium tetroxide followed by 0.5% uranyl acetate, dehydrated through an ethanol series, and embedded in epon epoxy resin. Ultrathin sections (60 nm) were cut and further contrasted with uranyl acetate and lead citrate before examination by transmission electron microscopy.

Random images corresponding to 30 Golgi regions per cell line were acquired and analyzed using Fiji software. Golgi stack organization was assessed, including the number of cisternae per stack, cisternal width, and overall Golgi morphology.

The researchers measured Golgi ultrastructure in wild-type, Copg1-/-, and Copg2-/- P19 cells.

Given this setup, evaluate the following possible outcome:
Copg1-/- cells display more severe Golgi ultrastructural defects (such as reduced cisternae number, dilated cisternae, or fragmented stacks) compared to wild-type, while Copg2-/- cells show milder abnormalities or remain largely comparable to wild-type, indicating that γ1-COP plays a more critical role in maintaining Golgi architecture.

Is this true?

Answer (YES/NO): YES